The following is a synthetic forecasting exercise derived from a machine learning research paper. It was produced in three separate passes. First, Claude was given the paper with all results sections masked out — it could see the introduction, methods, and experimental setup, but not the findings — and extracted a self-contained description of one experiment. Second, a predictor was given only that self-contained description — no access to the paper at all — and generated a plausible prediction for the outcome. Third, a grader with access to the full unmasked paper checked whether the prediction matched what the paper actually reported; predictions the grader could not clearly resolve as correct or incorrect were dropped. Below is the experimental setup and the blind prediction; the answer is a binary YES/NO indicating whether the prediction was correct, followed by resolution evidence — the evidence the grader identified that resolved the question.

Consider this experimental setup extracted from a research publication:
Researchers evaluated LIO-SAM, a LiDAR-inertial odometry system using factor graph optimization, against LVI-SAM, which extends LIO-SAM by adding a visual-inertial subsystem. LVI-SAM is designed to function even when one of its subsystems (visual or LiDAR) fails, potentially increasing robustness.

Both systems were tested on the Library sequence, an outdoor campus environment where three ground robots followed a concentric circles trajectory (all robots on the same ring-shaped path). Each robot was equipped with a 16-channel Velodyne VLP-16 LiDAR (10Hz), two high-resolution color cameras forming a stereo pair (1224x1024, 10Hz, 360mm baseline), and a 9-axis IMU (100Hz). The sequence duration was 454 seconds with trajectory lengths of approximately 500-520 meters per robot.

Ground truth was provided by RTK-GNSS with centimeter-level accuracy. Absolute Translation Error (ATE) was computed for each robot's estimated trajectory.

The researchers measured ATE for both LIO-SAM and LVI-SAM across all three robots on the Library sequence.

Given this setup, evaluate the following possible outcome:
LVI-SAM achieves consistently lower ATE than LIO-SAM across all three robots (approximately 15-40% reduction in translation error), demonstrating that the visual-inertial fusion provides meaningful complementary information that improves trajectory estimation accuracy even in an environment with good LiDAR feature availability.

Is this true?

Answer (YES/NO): NO